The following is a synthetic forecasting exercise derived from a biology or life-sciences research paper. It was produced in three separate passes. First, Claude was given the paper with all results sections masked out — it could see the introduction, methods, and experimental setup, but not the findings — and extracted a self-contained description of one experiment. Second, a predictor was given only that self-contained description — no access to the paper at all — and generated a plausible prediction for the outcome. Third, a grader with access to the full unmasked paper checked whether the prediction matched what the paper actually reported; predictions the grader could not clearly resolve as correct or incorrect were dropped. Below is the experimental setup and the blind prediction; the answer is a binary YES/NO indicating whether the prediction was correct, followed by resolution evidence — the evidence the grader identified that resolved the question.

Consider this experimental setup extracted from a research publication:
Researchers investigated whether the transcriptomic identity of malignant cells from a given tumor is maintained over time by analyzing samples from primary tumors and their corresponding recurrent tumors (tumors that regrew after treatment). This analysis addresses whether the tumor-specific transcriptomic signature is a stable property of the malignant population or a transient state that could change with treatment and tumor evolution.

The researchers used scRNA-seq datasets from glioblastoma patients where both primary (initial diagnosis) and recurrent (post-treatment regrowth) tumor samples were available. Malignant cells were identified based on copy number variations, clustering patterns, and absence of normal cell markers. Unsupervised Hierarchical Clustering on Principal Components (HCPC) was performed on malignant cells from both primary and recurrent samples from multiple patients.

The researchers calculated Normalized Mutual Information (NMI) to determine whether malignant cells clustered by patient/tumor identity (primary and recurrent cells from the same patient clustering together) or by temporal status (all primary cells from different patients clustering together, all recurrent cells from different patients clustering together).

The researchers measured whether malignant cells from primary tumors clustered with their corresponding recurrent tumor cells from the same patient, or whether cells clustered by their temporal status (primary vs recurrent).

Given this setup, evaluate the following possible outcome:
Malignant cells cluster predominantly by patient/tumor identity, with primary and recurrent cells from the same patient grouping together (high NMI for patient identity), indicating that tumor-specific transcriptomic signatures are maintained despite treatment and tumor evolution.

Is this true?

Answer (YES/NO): YES